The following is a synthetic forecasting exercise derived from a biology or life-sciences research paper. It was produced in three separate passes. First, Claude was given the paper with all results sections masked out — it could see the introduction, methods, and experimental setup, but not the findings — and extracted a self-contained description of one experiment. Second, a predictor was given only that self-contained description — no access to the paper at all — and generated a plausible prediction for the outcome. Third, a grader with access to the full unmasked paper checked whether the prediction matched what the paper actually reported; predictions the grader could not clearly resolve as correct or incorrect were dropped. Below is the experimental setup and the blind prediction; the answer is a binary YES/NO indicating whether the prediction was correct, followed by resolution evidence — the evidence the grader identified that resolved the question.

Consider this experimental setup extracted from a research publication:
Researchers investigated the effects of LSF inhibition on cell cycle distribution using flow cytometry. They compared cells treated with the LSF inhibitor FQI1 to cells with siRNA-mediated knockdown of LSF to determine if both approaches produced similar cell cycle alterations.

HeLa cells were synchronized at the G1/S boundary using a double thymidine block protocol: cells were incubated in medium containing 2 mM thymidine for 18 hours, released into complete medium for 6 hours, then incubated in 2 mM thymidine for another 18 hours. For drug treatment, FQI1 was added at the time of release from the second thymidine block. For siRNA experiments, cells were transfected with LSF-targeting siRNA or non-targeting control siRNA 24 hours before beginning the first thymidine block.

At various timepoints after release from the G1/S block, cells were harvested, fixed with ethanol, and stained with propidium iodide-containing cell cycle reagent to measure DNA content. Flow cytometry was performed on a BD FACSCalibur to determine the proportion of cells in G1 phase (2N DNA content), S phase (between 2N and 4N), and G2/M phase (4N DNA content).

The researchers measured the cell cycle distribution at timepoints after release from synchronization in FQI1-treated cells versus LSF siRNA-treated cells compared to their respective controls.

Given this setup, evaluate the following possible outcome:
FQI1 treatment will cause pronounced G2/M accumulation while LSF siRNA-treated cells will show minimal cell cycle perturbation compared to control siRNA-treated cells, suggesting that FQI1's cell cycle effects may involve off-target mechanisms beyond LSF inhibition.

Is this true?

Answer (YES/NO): NO